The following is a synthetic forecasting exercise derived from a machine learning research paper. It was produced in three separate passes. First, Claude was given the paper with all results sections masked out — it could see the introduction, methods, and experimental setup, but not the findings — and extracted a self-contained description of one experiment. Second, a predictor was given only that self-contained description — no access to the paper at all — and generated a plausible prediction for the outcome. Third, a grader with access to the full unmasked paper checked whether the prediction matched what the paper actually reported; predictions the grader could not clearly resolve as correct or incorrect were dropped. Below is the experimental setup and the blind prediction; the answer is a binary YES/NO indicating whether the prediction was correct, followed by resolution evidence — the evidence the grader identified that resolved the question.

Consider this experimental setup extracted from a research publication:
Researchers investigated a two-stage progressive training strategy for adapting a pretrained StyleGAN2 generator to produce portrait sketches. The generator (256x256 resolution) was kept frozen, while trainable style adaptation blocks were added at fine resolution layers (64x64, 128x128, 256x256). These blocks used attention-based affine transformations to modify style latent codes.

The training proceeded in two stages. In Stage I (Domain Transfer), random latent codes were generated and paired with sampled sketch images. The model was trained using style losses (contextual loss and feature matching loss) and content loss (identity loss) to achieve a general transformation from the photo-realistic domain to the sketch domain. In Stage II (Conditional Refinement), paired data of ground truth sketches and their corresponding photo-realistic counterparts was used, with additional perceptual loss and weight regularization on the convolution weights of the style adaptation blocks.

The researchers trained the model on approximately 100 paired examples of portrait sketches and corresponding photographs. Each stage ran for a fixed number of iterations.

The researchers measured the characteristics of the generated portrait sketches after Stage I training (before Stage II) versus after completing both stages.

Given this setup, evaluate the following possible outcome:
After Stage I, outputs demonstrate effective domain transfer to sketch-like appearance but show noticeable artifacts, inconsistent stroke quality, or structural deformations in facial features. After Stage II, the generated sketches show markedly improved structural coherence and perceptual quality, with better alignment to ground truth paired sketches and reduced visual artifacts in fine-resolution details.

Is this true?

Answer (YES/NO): NO